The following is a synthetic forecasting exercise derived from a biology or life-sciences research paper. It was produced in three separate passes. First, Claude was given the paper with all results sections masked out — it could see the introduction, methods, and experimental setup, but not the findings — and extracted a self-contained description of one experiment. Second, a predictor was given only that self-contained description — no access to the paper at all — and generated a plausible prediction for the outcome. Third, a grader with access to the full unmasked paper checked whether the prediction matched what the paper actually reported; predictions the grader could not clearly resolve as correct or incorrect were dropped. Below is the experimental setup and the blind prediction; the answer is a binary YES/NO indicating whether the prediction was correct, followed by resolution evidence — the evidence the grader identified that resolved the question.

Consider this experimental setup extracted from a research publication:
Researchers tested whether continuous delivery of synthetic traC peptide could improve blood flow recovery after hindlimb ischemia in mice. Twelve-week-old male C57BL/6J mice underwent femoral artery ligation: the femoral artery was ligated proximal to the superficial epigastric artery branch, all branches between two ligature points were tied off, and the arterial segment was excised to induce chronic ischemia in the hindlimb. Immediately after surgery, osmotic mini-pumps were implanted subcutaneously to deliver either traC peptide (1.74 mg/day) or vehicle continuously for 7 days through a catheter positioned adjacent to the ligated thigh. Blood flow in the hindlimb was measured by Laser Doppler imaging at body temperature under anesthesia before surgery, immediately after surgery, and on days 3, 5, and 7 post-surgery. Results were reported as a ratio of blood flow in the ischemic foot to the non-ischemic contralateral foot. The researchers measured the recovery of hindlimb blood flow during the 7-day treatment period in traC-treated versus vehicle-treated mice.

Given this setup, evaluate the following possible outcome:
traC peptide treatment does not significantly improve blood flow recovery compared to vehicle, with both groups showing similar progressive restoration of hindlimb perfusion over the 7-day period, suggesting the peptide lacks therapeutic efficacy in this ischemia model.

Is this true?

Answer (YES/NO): NO